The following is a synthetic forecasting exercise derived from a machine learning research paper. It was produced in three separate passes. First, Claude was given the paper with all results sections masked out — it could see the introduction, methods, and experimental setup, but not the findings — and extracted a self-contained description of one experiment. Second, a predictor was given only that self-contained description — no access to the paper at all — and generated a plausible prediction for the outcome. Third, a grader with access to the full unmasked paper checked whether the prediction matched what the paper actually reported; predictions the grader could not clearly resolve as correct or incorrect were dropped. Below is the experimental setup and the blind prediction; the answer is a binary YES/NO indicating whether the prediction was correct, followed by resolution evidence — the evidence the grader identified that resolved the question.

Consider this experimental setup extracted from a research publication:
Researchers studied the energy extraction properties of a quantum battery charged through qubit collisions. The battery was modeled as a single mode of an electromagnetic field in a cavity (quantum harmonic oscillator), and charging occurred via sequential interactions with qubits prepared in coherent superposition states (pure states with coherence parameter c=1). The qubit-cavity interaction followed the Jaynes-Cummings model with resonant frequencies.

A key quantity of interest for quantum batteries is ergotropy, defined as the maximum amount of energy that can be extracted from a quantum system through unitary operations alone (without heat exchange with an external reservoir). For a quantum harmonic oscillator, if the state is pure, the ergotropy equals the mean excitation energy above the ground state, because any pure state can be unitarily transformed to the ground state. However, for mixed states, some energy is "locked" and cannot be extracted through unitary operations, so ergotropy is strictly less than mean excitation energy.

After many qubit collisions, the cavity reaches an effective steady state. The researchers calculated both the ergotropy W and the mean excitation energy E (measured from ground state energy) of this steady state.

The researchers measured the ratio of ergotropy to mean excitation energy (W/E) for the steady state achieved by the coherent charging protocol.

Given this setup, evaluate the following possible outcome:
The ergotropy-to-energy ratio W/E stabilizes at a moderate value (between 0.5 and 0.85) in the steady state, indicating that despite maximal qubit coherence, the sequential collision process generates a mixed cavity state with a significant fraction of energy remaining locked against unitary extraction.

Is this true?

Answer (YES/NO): NO